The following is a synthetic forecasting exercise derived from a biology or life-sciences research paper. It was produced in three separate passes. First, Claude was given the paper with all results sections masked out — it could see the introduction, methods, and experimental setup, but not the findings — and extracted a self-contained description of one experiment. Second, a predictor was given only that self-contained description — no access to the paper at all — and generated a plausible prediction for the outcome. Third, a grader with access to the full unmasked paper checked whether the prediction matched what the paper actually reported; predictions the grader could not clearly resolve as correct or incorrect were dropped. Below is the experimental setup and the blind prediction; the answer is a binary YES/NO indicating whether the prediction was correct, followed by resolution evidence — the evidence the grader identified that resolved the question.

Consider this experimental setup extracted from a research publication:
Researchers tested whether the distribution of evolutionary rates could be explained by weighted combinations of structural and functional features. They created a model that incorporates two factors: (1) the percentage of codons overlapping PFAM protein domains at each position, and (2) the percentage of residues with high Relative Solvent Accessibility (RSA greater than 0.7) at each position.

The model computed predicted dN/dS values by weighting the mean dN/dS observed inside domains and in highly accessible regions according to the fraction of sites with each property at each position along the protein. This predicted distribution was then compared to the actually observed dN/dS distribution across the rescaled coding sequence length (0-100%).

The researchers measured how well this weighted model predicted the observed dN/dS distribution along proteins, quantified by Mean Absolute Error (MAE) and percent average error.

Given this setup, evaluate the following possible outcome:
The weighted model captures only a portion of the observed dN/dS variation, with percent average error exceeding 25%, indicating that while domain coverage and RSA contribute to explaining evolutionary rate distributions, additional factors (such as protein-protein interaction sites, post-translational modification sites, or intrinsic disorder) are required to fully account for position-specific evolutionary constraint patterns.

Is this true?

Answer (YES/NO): NO